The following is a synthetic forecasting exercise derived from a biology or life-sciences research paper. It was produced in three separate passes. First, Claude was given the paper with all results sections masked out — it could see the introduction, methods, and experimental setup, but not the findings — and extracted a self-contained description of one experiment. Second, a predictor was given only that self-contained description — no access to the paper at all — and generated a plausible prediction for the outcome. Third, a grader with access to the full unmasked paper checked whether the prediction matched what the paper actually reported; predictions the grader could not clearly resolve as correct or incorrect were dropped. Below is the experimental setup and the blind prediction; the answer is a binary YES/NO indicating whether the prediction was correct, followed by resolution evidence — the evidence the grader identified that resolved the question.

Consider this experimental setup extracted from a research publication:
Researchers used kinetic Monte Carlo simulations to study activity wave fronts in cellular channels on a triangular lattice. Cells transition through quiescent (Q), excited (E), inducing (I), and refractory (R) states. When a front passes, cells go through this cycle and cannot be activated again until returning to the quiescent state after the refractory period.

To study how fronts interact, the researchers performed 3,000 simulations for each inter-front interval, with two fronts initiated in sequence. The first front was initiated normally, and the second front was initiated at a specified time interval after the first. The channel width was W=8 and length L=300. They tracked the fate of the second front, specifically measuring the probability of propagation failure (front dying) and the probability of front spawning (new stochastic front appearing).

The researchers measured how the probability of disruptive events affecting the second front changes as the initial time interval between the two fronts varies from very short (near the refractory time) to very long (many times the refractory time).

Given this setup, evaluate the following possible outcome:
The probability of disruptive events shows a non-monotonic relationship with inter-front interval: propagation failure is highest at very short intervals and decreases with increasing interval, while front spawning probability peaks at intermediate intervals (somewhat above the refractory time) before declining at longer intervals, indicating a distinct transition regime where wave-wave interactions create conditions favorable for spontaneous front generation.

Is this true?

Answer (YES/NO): NO